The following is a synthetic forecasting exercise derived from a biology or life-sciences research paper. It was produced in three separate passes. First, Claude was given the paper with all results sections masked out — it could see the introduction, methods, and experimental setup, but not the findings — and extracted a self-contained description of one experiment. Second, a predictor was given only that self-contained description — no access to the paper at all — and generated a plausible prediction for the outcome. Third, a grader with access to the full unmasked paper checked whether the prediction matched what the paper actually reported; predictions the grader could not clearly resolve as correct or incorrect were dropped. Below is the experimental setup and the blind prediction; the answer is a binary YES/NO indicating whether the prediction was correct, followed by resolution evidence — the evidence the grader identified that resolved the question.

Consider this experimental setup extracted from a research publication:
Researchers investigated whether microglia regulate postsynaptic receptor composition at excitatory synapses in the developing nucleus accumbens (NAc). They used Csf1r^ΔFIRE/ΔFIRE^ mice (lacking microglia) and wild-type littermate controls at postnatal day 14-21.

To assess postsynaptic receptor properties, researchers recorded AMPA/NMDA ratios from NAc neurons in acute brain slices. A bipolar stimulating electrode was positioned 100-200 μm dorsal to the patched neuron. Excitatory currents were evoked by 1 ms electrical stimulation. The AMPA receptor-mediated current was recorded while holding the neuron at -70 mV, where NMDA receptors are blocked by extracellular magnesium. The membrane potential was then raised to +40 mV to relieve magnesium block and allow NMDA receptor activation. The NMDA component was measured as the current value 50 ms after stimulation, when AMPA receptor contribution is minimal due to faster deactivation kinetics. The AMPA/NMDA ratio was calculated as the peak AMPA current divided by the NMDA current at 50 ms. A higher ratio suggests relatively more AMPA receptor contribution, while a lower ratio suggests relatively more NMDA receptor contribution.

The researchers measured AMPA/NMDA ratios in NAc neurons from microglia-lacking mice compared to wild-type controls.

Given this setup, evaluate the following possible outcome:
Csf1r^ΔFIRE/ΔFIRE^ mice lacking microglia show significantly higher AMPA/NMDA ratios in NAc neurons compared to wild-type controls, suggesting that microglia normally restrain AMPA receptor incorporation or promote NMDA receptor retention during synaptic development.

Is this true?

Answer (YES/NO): NO